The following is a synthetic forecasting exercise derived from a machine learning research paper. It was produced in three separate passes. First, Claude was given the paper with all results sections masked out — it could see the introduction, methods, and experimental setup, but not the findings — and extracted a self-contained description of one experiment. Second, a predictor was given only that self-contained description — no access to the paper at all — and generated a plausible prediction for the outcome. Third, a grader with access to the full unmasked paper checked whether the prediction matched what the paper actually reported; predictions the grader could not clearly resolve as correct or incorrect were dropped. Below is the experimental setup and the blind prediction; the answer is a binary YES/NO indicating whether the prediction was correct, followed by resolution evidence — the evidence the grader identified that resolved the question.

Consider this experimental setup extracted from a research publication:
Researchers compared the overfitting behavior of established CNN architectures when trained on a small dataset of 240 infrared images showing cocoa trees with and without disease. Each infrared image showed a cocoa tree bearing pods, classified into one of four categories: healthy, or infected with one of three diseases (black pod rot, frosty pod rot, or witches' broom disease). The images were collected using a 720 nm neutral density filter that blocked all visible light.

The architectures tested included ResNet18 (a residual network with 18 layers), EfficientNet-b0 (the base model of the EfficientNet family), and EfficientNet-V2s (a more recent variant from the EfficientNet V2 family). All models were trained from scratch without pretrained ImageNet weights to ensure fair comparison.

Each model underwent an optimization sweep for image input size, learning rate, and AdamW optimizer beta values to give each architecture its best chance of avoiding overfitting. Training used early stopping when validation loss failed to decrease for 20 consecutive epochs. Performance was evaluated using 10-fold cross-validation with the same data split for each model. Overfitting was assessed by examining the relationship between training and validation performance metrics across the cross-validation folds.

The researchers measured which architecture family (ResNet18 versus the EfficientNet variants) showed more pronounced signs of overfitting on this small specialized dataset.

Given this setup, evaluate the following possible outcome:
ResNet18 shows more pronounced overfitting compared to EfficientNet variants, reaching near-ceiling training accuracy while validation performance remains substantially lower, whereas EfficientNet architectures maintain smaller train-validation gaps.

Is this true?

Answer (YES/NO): NO